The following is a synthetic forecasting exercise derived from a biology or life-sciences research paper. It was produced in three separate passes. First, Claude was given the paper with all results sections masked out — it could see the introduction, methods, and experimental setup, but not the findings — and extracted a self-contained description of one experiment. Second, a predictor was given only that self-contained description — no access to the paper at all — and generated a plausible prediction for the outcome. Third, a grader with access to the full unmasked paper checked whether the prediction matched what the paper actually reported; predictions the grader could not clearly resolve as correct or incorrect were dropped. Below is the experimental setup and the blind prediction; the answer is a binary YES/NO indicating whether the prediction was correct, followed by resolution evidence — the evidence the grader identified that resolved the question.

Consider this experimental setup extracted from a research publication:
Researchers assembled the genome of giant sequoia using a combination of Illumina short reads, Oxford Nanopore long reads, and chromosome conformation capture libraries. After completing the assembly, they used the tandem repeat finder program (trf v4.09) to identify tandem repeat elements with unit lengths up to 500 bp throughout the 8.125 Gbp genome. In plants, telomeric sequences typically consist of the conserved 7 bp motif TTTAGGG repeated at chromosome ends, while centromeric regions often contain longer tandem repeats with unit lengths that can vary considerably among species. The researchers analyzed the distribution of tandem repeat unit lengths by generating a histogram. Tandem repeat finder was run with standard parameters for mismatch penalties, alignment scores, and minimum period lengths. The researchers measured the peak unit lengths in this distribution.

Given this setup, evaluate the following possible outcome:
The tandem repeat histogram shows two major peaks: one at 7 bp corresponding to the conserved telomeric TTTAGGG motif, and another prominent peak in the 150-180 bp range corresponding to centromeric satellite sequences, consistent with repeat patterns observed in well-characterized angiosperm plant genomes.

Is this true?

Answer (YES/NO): NO